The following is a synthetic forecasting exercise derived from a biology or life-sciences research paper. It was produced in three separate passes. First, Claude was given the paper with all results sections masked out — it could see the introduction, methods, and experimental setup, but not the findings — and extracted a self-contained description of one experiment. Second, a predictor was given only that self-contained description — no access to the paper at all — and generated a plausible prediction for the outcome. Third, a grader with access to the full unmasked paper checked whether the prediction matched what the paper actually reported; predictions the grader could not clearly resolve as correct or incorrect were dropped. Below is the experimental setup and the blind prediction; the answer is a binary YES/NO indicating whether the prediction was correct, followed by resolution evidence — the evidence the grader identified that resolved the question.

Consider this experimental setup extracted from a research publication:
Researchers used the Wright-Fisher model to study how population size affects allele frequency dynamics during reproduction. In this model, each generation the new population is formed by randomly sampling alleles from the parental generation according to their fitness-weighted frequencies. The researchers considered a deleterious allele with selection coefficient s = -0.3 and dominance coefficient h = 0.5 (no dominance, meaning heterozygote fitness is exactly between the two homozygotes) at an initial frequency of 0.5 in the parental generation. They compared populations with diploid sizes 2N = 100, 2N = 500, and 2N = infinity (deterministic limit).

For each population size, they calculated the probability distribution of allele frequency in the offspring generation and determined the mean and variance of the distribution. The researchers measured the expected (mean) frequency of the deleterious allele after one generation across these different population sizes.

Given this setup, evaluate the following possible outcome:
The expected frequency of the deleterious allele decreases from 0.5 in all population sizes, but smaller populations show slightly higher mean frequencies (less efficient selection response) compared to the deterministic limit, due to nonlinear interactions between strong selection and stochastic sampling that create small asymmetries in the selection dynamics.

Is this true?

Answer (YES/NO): NO